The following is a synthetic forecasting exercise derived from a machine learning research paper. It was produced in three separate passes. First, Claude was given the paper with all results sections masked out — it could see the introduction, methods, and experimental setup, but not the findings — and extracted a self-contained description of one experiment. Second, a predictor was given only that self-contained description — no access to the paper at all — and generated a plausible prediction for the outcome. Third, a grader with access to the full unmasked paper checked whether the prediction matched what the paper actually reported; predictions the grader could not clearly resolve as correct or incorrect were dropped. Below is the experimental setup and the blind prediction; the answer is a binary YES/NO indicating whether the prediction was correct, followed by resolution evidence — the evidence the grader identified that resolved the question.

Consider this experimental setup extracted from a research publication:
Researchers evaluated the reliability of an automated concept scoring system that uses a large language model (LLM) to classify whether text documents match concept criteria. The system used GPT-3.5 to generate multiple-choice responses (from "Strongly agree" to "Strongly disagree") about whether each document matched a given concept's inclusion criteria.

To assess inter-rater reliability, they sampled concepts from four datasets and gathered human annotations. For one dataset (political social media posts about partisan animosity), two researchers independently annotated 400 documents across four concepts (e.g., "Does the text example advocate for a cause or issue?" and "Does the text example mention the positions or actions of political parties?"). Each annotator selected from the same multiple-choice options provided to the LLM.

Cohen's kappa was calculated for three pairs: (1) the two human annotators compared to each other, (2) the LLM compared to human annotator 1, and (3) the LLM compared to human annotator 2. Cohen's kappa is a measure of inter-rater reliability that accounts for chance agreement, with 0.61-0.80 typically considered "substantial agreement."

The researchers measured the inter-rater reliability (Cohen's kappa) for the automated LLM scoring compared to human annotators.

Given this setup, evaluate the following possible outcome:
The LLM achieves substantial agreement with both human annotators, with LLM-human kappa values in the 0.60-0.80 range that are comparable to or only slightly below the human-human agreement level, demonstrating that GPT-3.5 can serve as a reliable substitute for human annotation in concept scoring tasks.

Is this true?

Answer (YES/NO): YES